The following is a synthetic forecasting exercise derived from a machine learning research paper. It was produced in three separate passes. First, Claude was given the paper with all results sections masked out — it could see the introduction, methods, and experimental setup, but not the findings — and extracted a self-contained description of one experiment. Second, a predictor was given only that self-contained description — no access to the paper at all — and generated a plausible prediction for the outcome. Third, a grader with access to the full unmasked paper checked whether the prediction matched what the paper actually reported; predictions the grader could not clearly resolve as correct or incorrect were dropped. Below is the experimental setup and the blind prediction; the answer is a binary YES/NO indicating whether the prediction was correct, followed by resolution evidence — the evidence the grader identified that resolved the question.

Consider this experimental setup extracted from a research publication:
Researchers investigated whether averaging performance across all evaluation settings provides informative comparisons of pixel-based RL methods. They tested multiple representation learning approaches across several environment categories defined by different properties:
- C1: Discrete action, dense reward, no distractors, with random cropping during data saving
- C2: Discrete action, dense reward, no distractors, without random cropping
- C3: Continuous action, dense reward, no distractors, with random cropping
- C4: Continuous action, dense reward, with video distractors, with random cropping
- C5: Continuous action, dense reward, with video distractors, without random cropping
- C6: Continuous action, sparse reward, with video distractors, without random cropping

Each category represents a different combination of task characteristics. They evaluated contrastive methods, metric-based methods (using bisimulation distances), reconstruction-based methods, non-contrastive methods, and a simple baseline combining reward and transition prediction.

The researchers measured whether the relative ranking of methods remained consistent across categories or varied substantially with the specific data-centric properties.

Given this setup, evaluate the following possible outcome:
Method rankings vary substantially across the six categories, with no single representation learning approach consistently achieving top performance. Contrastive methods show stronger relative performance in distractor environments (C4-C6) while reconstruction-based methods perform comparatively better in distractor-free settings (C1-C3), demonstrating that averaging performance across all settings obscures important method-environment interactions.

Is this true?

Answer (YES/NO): NO